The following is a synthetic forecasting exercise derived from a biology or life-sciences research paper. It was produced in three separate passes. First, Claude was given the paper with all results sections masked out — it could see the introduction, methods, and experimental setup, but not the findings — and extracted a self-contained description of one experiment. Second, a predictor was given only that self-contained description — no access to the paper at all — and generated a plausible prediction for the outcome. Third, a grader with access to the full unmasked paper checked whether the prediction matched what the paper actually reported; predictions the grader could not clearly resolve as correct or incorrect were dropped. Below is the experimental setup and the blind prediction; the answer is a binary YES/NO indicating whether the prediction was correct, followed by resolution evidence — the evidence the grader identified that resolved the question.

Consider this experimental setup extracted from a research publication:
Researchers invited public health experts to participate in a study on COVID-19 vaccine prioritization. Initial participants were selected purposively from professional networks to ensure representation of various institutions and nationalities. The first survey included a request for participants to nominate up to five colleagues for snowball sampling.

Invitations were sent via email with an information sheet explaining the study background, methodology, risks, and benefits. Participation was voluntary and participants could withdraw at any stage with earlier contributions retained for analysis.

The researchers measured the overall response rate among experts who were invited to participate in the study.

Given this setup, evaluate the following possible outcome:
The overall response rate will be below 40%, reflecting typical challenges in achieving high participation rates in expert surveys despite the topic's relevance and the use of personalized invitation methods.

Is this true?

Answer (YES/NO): NO